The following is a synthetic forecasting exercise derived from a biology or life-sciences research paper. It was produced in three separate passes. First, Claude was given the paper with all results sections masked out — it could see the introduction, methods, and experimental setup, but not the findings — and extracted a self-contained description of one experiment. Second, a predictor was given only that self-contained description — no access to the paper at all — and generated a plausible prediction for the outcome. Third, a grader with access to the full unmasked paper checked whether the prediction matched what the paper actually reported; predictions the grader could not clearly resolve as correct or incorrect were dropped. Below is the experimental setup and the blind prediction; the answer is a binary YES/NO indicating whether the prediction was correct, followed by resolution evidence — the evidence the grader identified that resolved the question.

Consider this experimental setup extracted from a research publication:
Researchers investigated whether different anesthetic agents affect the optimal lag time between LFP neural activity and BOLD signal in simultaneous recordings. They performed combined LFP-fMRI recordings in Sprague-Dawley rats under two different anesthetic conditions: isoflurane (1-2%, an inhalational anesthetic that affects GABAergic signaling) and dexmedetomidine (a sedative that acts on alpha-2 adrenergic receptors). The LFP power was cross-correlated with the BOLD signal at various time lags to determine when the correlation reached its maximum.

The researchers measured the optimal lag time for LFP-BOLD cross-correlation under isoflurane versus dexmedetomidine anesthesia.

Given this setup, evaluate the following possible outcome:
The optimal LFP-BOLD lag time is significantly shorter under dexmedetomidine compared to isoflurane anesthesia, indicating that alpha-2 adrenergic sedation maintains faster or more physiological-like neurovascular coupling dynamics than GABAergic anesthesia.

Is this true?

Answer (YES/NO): YES